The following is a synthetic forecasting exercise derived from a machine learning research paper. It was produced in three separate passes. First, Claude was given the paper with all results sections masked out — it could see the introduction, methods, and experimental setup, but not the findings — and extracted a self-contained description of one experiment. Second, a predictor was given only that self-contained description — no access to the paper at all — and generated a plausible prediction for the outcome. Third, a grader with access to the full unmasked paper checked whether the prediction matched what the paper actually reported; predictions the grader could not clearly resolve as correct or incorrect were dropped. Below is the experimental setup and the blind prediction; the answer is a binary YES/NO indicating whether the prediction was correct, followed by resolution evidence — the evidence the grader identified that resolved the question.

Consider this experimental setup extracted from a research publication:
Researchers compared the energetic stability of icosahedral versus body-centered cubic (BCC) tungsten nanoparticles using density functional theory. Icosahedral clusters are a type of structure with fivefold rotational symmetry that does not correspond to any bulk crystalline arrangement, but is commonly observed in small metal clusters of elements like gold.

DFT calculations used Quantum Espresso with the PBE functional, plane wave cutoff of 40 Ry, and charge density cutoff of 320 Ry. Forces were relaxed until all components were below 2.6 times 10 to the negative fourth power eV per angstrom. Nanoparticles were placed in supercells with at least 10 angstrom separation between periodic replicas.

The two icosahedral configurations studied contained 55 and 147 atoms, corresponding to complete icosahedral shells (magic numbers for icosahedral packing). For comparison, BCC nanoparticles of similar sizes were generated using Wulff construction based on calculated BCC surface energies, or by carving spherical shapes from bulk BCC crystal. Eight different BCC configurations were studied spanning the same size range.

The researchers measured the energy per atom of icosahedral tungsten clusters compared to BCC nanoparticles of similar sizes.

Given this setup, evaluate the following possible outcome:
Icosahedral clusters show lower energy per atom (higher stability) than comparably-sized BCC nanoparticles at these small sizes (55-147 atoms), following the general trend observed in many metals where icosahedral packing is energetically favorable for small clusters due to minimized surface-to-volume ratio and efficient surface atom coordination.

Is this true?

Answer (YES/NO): NO